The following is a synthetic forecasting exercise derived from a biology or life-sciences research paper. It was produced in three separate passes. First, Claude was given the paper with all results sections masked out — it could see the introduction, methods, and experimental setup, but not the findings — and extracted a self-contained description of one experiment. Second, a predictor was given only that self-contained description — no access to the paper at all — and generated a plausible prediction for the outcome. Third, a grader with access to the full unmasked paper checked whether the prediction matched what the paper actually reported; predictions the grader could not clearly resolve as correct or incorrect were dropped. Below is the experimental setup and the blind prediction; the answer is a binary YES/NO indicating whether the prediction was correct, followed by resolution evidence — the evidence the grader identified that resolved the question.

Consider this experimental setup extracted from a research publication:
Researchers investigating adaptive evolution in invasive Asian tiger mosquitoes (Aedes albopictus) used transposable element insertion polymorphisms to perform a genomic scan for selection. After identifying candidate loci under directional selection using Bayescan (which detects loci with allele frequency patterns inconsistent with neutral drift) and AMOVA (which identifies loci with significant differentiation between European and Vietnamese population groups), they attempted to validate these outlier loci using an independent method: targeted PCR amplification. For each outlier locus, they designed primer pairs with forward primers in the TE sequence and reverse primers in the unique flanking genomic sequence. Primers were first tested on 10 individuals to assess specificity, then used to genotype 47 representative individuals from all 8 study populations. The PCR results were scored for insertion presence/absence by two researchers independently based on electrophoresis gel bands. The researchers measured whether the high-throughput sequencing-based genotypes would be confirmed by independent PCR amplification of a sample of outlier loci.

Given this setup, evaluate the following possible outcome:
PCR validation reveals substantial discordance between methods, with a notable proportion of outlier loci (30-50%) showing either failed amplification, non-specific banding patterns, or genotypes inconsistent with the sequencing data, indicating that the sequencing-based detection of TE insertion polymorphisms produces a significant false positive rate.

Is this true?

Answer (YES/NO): NO